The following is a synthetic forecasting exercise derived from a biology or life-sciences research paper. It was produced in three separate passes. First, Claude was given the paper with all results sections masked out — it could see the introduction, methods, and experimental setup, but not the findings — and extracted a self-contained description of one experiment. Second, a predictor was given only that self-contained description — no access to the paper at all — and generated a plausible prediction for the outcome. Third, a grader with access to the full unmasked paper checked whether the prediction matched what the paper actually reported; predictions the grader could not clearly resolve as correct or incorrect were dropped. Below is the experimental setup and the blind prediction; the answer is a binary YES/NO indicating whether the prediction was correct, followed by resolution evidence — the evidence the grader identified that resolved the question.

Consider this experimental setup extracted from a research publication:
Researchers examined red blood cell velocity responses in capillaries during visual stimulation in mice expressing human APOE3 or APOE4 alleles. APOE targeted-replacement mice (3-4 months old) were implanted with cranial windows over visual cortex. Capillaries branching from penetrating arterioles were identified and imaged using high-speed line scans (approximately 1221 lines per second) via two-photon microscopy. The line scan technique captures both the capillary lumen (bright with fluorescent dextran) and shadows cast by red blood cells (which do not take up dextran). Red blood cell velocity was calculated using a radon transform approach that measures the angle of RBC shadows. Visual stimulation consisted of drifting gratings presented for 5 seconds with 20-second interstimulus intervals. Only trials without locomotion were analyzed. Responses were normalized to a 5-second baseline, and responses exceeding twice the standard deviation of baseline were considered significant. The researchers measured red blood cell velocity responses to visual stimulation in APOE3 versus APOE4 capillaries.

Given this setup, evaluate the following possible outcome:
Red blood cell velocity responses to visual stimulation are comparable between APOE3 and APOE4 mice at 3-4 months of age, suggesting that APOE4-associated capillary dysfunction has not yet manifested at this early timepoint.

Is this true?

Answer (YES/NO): NO